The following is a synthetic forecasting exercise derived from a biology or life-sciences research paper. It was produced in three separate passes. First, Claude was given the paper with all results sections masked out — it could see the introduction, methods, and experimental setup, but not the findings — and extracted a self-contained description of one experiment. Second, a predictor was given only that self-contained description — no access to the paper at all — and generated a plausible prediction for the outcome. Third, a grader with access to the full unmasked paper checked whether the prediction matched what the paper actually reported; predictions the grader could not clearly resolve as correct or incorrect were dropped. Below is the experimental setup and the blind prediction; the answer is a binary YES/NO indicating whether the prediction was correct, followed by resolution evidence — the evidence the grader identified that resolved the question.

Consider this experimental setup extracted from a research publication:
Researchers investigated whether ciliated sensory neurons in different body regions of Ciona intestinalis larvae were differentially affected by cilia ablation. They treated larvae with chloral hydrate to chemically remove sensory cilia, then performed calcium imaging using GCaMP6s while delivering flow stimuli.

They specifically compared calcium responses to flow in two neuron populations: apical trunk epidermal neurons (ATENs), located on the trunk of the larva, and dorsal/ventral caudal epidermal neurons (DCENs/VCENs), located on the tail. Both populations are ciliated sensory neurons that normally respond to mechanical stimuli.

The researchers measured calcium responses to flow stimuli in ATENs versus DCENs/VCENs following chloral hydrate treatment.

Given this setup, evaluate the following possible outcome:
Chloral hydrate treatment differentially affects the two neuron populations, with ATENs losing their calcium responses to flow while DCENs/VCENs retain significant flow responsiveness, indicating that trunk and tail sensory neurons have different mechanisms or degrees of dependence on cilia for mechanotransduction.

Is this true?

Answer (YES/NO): YES